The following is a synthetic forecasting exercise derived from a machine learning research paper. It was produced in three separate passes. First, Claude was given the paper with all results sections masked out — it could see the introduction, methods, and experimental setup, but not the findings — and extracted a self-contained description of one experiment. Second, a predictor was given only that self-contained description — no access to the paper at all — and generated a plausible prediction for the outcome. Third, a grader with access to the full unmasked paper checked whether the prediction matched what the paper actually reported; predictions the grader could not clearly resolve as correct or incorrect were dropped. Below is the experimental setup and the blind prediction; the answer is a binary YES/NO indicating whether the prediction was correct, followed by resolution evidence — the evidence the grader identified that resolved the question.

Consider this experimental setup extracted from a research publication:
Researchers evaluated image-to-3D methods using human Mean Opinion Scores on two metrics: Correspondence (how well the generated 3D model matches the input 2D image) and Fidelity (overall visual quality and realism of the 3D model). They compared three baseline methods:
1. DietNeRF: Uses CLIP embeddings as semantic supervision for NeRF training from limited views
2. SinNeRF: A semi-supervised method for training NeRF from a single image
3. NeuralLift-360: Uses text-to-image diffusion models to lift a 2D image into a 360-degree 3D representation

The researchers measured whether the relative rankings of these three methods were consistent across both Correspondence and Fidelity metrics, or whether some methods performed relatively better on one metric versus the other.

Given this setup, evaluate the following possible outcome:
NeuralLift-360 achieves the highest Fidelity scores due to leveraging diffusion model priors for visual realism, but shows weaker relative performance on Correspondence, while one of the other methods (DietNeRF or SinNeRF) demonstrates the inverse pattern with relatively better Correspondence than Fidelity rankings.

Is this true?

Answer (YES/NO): NO